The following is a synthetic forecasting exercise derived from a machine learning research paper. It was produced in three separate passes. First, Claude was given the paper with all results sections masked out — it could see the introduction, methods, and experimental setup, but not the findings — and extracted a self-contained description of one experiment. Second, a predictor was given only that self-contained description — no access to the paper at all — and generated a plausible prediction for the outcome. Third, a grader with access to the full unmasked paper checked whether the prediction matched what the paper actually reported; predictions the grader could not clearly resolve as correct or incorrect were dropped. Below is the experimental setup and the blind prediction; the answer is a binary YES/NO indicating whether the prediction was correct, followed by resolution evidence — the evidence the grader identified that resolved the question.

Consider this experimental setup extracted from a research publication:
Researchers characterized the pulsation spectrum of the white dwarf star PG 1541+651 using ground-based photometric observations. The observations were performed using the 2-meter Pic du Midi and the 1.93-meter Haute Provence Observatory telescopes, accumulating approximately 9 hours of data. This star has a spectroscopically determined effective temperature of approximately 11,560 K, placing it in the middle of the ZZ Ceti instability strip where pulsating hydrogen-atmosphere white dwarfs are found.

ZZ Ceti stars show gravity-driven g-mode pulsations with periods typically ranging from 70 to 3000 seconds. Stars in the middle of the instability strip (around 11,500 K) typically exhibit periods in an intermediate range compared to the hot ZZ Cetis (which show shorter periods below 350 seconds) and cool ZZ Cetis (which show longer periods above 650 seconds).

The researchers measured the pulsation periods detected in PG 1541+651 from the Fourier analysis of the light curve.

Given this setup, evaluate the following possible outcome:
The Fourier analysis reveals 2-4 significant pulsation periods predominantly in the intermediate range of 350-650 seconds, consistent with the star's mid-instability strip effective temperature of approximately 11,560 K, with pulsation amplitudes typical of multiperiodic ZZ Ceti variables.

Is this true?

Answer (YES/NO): NO